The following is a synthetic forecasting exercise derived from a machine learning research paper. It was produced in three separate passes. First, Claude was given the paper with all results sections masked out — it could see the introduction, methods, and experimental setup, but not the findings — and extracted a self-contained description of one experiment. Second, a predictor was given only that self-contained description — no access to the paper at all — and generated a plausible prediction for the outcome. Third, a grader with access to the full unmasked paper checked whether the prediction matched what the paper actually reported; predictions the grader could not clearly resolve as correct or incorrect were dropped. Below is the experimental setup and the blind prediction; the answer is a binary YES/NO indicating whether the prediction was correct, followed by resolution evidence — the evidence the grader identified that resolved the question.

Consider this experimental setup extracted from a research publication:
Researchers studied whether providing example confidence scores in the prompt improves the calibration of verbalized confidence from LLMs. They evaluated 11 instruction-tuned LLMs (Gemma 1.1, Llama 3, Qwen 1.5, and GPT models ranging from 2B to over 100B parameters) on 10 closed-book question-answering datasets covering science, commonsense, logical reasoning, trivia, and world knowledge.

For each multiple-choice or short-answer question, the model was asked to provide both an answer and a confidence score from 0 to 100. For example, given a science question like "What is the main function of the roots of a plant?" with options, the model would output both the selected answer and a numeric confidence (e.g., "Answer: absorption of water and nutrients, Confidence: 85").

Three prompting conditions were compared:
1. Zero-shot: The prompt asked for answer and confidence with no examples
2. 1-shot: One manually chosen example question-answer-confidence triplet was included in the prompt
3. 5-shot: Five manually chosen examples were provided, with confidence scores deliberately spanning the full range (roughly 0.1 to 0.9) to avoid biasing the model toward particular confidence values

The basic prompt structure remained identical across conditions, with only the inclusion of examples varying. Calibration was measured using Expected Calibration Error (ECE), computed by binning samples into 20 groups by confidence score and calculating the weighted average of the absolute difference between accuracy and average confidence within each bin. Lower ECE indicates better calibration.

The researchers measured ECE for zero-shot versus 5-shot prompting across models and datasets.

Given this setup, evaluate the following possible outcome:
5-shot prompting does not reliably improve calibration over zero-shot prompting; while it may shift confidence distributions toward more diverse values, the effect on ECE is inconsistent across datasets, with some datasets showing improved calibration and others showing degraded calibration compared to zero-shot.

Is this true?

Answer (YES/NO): NO